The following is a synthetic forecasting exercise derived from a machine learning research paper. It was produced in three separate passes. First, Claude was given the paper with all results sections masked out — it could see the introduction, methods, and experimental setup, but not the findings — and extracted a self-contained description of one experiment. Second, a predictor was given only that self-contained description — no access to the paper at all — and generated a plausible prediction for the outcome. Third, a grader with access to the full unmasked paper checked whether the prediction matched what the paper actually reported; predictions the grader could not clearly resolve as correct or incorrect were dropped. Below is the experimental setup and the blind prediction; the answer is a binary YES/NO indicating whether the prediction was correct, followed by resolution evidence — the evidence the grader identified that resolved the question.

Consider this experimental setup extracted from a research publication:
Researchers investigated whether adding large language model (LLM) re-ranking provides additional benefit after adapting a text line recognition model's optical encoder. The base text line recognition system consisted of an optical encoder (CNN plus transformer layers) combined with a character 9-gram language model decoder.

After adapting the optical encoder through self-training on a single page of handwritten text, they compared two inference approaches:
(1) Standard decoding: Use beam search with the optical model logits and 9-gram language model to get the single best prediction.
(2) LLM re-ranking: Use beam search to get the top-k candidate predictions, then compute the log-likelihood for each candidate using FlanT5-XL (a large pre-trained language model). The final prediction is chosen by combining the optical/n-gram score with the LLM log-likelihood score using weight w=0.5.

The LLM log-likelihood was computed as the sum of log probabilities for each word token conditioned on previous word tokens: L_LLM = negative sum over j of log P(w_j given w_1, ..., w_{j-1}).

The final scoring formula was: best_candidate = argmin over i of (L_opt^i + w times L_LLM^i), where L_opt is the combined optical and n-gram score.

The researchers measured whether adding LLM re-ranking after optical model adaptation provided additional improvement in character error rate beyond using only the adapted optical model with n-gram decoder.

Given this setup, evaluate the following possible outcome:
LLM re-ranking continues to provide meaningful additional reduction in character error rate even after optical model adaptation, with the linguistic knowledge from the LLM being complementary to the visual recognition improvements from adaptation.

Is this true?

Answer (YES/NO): NO